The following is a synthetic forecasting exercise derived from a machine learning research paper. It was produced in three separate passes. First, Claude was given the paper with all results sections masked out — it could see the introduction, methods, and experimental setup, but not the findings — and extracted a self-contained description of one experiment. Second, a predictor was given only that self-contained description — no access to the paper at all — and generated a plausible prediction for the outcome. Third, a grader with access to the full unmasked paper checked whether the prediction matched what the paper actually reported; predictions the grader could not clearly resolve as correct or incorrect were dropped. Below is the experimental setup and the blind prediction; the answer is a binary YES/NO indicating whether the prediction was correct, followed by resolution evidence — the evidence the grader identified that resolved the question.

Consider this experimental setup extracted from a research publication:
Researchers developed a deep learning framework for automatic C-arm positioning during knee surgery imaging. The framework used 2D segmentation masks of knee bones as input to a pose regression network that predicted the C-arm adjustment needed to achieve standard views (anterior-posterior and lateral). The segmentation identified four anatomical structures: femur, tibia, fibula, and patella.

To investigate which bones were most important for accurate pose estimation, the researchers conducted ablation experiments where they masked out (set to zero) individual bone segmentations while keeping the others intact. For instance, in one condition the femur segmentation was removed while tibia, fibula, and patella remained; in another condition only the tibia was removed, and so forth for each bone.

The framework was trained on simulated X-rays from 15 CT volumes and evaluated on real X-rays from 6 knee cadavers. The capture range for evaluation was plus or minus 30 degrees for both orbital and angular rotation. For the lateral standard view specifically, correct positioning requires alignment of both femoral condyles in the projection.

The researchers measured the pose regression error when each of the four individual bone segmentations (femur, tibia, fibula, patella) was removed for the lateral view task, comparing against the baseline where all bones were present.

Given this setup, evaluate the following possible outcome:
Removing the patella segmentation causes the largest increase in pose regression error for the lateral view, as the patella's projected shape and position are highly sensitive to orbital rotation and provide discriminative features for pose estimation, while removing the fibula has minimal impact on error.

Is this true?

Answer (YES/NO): NO